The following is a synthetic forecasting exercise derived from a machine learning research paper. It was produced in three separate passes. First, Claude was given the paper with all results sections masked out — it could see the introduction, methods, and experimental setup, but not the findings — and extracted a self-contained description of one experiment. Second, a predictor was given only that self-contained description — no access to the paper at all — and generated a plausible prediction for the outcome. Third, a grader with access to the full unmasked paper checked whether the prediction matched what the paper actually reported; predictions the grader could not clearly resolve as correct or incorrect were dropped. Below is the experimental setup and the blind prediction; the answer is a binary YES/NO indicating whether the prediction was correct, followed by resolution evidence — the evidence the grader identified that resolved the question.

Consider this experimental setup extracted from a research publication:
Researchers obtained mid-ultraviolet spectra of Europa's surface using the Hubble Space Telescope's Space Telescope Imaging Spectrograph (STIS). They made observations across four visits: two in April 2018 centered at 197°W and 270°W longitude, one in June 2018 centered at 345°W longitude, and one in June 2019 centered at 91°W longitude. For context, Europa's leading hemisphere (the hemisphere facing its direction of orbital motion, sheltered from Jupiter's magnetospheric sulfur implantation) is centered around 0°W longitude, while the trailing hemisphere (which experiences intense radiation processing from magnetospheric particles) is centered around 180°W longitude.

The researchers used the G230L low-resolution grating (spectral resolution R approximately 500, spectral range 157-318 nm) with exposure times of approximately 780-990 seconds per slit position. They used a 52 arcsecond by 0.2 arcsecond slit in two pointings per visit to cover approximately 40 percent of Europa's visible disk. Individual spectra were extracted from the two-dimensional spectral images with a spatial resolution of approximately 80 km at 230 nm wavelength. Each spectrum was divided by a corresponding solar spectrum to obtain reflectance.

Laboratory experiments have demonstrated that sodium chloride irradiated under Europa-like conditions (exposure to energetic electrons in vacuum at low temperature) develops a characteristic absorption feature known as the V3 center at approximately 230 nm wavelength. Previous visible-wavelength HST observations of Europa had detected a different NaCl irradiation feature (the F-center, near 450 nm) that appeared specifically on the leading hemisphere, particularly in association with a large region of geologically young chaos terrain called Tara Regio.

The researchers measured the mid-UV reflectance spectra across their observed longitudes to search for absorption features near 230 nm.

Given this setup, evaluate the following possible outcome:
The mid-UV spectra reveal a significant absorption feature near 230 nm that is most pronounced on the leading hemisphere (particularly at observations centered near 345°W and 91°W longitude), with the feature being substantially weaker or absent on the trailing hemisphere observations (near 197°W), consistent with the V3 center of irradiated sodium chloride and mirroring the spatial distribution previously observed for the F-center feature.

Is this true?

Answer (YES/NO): YES